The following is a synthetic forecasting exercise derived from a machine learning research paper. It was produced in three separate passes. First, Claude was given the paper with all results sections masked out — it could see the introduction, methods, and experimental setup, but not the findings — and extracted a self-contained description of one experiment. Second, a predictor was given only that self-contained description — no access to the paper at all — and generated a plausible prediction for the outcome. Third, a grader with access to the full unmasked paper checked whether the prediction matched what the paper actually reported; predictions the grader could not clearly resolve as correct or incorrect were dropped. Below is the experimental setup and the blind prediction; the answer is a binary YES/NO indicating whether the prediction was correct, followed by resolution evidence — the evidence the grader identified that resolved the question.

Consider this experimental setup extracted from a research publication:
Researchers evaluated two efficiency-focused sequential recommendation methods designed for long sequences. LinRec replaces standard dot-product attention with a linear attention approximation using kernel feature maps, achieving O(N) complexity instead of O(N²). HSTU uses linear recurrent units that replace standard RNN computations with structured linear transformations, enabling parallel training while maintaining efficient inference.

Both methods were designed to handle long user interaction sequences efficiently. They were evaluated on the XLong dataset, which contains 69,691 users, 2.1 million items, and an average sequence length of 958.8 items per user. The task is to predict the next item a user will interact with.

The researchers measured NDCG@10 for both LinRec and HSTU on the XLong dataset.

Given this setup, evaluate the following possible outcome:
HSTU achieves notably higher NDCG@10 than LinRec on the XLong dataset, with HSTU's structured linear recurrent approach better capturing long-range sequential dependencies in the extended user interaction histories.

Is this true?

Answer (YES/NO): YES